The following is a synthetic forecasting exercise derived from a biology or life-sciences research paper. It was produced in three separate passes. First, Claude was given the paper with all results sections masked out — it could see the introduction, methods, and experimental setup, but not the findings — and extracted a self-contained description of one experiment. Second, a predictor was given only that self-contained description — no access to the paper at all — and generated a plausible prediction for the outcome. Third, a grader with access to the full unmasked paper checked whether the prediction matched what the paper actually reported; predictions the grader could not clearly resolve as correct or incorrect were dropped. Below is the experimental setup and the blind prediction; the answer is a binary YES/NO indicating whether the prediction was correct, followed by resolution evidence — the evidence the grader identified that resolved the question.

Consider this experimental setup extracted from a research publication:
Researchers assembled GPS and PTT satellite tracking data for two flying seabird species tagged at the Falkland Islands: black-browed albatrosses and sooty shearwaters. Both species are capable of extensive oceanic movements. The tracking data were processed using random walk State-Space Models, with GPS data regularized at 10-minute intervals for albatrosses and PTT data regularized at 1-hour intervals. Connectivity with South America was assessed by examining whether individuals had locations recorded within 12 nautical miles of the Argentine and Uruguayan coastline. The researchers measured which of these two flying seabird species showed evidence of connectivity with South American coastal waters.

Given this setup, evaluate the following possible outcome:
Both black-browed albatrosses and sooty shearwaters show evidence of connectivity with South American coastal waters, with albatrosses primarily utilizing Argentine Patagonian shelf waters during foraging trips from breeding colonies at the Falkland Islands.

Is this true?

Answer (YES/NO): NO